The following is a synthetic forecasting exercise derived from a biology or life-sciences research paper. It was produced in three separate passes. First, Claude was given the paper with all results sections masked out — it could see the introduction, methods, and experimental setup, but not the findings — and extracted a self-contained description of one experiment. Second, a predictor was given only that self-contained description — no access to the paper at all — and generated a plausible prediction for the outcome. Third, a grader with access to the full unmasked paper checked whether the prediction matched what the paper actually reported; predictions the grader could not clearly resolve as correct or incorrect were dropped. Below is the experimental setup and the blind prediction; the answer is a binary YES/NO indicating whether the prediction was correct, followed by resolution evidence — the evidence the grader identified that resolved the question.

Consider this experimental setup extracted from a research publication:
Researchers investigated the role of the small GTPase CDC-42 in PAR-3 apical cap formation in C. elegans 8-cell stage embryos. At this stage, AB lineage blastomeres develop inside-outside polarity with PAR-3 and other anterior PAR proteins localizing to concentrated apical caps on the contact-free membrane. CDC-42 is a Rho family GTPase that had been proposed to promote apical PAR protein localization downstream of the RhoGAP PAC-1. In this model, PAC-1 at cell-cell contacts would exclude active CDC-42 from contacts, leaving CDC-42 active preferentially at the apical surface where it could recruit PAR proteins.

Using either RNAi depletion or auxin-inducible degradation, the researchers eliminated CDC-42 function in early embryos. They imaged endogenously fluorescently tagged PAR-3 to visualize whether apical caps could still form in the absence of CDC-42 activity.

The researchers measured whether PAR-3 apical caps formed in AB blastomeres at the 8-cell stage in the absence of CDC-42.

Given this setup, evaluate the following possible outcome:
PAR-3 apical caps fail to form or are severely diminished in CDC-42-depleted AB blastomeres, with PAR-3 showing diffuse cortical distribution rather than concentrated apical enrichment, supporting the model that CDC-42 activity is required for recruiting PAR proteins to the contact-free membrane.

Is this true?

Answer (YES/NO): NO